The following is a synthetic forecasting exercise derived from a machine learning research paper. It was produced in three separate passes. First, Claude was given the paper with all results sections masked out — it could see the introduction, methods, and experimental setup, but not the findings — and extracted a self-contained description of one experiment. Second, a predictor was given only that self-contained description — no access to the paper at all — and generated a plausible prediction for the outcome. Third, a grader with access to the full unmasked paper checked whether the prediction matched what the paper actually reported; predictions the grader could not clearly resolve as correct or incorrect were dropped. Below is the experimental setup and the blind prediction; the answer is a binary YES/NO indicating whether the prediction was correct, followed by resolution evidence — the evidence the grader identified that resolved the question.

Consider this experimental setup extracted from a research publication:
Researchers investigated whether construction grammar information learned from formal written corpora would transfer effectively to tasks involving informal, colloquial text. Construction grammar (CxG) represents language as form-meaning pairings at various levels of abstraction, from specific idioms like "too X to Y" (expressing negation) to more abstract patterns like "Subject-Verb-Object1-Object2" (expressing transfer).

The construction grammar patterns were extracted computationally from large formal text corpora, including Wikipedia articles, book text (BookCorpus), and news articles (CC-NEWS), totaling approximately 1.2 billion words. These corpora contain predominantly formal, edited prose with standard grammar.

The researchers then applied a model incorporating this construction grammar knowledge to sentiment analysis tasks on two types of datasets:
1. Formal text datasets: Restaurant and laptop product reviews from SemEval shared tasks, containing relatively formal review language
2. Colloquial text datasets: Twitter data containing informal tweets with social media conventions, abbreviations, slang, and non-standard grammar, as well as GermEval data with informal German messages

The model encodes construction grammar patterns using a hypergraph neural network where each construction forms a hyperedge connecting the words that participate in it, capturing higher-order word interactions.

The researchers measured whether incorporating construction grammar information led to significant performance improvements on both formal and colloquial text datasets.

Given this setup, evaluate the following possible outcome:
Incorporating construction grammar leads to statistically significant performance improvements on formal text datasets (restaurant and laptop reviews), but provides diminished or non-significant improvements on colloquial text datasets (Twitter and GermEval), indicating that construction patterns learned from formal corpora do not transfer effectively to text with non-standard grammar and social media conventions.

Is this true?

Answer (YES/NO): YES